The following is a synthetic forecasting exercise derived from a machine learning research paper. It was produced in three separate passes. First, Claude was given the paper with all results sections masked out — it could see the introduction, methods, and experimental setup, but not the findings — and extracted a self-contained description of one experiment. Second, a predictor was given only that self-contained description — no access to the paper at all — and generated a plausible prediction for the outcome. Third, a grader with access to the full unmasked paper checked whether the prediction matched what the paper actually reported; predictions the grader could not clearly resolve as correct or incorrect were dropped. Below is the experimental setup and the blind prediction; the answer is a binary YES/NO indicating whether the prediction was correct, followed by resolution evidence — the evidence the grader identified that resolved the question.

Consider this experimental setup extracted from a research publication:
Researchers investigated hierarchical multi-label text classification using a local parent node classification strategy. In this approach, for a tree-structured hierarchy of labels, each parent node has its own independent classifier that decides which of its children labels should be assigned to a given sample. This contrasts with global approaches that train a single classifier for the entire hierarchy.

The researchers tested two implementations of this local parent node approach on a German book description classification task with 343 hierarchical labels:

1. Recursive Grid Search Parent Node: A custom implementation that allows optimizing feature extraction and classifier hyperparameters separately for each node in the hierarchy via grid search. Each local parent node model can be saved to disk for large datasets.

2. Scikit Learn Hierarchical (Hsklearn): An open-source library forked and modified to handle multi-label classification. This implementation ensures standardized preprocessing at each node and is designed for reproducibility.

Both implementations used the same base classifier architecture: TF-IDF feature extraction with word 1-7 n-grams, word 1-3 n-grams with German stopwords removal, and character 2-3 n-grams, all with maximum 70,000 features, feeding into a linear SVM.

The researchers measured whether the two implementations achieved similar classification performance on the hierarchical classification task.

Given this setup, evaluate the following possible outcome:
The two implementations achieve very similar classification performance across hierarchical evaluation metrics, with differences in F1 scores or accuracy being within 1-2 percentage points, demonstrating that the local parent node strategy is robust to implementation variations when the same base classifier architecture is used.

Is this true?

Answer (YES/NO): YES